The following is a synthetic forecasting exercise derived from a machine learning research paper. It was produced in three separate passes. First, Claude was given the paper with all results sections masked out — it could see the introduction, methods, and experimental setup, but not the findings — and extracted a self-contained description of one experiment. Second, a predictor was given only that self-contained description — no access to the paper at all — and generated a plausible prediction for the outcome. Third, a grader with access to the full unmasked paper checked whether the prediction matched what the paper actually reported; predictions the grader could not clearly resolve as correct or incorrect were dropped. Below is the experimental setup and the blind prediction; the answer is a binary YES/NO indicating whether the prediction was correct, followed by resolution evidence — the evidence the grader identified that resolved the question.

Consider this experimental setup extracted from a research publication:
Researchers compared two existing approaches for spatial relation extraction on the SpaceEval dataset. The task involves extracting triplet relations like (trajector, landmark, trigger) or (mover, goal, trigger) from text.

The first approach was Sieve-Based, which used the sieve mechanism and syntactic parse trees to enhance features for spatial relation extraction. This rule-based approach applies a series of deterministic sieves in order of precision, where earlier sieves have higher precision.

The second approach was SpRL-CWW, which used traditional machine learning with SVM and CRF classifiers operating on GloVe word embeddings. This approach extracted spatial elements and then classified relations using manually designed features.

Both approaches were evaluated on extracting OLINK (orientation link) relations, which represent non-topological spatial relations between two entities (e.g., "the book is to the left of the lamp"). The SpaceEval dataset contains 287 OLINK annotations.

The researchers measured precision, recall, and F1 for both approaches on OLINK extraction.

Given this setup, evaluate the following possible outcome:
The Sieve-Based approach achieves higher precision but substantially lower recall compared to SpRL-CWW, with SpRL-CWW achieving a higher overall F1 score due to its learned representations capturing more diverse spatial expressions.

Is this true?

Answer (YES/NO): YES